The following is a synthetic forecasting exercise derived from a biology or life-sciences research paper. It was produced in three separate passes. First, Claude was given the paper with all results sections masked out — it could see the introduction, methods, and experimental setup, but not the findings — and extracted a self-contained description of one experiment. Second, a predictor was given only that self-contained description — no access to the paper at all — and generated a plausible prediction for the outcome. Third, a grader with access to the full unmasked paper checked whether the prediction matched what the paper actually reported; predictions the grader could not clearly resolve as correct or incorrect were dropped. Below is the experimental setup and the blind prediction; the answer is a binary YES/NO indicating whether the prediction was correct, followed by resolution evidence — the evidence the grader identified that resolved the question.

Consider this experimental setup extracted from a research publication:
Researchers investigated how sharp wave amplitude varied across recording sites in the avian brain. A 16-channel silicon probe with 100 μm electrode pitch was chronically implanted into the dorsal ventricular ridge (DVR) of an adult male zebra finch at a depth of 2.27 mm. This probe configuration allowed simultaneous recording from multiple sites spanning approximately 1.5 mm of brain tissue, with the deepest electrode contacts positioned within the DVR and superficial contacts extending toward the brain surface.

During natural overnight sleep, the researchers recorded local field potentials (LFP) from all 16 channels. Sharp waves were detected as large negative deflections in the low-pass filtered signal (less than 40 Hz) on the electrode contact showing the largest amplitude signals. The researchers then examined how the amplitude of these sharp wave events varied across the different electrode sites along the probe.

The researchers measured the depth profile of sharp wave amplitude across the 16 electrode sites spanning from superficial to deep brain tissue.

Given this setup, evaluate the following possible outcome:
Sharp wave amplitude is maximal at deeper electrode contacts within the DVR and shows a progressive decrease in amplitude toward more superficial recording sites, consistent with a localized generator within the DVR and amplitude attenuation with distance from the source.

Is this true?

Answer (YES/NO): NO